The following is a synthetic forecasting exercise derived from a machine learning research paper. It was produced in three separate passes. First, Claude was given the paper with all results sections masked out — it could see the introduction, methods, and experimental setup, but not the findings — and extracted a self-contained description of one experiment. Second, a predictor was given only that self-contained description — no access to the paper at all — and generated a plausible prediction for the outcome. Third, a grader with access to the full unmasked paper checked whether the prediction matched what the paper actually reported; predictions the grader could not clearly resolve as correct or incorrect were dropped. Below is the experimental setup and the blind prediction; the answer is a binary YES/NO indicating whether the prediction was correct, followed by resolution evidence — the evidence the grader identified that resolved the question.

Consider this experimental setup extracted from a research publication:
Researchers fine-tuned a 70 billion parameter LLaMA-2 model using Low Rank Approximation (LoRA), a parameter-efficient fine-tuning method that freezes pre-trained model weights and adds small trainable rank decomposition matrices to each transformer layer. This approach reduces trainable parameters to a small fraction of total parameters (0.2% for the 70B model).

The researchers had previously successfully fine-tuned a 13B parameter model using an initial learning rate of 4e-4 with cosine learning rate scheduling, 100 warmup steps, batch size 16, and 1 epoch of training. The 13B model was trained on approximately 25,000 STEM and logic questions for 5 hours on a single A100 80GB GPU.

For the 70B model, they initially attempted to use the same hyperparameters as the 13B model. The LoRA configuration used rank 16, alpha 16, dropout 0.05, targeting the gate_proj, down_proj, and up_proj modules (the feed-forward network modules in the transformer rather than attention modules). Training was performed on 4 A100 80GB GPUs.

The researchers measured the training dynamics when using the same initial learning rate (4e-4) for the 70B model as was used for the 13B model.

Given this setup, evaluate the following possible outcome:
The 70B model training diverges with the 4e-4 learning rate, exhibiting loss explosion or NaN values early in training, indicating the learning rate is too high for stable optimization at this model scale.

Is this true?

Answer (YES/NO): NO